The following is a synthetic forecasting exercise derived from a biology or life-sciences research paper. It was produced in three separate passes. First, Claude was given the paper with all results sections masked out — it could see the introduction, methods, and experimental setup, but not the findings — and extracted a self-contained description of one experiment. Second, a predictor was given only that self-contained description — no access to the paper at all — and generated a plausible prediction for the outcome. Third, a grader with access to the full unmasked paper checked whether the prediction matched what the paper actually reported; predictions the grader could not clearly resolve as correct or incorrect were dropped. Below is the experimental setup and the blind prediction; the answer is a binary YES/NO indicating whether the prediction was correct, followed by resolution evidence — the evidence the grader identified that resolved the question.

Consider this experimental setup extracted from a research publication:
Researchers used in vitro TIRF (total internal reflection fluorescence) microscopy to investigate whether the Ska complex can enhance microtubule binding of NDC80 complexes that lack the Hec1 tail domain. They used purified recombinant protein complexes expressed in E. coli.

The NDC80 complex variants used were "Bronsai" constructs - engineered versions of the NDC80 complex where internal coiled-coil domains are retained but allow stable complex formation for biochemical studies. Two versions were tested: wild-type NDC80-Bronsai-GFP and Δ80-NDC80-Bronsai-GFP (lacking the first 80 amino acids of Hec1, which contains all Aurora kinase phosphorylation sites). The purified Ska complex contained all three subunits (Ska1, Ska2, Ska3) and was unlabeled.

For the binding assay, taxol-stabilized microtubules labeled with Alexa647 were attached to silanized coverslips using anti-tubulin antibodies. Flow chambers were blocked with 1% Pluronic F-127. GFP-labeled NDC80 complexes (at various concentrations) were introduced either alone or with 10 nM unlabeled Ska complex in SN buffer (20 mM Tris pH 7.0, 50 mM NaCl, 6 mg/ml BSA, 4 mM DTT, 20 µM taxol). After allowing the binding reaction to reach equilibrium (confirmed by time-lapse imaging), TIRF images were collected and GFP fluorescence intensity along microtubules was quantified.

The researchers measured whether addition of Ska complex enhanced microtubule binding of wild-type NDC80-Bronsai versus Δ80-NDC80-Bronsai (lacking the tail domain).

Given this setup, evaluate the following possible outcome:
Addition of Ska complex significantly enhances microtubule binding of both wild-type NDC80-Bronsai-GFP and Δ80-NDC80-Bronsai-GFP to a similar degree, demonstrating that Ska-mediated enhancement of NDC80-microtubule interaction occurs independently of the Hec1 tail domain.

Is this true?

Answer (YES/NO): YES